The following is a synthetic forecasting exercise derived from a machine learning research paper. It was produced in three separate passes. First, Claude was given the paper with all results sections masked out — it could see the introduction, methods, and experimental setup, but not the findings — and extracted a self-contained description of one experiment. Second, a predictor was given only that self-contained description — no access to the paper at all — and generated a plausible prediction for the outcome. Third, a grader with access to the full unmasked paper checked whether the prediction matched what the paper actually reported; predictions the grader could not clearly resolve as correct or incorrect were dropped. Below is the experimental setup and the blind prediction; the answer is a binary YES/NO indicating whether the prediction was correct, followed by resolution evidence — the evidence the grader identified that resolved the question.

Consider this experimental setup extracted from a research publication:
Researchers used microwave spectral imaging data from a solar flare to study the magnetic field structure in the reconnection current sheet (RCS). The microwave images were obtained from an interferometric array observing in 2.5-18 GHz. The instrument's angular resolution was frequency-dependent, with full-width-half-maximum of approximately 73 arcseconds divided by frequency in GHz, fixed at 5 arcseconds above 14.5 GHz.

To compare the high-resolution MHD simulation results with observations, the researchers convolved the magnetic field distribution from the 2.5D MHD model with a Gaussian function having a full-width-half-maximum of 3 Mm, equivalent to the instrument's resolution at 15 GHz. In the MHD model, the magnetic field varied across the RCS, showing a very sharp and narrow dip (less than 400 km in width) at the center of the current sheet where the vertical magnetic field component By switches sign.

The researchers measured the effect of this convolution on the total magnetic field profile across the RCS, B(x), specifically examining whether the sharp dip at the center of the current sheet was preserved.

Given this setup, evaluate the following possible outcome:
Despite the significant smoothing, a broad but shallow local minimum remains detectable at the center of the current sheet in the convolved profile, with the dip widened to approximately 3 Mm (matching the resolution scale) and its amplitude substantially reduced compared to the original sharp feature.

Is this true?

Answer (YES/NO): NO